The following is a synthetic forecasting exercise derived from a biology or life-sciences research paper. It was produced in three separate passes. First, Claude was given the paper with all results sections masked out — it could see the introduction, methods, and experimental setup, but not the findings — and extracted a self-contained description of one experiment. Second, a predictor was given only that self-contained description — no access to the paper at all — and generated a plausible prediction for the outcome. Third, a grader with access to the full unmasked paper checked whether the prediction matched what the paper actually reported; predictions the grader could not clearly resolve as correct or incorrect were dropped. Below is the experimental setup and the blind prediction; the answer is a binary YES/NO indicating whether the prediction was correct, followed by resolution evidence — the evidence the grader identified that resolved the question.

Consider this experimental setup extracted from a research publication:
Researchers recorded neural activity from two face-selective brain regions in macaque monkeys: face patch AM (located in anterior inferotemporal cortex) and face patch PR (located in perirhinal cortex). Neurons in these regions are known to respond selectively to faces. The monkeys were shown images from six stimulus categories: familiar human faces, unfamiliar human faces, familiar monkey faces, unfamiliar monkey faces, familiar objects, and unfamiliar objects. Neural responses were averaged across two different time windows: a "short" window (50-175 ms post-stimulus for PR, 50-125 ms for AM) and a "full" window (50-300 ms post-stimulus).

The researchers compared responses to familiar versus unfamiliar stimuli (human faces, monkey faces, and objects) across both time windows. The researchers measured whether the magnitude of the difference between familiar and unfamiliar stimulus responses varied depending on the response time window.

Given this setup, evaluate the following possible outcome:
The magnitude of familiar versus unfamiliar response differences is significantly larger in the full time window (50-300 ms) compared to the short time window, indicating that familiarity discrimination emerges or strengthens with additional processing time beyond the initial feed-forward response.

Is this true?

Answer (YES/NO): YES